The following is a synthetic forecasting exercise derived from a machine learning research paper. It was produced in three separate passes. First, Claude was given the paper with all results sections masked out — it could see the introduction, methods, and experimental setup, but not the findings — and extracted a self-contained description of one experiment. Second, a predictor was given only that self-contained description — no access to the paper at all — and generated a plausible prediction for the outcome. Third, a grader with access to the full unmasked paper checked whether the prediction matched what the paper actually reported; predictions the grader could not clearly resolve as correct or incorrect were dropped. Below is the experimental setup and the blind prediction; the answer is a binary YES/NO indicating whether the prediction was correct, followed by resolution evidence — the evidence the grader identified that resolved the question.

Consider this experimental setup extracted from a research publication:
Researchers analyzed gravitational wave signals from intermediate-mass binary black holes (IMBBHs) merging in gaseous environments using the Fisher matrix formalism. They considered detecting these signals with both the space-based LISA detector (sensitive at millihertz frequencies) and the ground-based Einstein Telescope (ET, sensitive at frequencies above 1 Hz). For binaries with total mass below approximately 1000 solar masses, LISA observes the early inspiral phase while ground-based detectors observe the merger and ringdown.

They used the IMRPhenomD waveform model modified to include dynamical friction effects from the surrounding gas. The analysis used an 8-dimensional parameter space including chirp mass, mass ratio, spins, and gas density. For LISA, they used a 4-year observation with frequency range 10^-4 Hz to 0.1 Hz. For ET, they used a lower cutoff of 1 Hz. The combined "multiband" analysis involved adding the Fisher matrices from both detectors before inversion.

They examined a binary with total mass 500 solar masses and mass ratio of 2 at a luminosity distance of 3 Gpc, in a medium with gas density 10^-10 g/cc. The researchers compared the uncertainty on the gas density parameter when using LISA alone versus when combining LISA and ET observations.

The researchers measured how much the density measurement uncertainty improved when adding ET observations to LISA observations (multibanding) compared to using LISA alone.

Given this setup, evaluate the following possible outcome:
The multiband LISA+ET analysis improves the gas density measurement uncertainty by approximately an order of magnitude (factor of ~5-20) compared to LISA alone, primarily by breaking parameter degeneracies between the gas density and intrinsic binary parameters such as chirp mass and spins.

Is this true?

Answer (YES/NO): NO